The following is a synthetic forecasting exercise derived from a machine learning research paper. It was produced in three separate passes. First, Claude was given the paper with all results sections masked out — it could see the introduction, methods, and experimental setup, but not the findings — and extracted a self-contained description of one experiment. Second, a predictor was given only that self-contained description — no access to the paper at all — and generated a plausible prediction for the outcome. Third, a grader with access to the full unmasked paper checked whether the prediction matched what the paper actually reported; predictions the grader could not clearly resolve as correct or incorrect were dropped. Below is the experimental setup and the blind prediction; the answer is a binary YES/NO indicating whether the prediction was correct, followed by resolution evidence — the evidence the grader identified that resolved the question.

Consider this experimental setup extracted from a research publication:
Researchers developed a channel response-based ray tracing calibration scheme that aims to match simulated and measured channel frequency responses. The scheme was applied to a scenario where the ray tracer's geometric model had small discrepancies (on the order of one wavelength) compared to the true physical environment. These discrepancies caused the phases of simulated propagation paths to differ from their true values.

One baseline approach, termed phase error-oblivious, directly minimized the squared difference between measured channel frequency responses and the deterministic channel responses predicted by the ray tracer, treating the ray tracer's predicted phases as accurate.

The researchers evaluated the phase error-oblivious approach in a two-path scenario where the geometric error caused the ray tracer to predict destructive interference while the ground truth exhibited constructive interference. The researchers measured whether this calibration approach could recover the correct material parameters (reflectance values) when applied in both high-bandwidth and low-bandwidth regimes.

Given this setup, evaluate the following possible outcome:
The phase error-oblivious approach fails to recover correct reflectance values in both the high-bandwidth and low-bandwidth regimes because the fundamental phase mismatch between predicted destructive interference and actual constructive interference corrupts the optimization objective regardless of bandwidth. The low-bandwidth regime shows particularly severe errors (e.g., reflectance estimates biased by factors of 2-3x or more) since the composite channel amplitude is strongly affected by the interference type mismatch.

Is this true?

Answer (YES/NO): NO